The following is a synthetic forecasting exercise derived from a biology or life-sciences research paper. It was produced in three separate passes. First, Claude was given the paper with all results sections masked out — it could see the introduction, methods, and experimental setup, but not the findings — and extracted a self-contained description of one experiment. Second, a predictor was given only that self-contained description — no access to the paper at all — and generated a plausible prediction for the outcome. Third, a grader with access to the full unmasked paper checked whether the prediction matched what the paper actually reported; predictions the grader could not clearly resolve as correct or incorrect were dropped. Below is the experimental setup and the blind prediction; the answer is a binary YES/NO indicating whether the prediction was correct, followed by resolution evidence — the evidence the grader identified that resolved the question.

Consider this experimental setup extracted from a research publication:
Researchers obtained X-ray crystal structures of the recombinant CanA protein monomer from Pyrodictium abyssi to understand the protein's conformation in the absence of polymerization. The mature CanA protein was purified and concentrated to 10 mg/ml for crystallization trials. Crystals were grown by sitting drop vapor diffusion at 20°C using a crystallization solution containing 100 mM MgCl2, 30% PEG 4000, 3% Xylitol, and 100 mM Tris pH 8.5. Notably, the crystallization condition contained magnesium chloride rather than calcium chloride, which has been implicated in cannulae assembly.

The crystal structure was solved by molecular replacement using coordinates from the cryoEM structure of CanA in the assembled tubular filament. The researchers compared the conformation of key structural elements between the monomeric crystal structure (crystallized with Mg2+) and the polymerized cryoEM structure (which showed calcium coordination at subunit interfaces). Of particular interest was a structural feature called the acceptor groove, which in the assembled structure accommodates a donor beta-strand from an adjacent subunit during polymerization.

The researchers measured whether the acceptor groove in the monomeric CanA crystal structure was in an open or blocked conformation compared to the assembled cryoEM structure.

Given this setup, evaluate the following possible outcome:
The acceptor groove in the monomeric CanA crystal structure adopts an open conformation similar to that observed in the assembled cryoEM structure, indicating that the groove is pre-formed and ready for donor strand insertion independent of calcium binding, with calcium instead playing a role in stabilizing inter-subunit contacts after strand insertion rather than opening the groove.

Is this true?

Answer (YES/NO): NO